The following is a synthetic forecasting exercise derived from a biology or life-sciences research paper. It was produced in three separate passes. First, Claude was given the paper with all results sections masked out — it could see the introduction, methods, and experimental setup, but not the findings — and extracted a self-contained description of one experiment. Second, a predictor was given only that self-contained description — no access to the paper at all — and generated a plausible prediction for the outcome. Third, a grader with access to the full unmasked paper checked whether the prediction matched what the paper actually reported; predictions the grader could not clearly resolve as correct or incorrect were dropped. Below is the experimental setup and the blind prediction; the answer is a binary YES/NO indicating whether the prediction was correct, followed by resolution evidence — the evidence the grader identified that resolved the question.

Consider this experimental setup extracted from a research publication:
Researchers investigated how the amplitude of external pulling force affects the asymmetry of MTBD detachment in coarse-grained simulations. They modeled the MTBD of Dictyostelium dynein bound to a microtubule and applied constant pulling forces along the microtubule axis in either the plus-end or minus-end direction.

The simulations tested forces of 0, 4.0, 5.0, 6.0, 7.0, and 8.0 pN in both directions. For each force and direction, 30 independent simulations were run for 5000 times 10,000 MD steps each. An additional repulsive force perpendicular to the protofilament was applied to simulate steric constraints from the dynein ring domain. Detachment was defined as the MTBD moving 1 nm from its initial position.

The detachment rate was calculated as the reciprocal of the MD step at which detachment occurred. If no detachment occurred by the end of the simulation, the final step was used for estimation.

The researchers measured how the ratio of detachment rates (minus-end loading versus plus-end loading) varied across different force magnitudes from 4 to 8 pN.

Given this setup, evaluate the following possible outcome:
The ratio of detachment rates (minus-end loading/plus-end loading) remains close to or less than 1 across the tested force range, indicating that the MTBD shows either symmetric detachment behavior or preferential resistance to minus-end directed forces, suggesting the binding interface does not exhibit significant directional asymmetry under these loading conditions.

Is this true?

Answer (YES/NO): NO